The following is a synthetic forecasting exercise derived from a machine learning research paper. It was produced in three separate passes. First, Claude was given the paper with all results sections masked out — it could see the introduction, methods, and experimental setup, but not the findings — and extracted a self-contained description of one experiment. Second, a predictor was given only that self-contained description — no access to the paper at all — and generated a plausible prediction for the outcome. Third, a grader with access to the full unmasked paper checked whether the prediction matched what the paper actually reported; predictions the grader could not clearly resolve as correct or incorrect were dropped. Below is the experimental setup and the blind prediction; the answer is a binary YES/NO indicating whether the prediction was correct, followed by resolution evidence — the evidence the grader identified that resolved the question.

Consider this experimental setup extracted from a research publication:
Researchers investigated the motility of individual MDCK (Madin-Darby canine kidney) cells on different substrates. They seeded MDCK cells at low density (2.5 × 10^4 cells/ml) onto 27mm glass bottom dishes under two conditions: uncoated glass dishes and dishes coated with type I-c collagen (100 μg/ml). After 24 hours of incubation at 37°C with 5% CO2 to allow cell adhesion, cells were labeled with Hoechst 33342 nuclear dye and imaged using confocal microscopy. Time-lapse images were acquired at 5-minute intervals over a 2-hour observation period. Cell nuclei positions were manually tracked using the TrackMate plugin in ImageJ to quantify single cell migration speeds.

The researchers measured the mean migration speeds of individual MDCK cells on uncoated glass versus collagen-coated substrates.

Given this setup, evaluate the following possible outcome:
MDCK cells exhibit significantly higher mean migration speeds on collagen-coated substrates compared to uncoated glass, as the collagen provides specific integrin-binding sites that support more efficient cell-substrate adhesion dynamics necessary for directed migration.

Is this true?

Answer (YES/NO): YES